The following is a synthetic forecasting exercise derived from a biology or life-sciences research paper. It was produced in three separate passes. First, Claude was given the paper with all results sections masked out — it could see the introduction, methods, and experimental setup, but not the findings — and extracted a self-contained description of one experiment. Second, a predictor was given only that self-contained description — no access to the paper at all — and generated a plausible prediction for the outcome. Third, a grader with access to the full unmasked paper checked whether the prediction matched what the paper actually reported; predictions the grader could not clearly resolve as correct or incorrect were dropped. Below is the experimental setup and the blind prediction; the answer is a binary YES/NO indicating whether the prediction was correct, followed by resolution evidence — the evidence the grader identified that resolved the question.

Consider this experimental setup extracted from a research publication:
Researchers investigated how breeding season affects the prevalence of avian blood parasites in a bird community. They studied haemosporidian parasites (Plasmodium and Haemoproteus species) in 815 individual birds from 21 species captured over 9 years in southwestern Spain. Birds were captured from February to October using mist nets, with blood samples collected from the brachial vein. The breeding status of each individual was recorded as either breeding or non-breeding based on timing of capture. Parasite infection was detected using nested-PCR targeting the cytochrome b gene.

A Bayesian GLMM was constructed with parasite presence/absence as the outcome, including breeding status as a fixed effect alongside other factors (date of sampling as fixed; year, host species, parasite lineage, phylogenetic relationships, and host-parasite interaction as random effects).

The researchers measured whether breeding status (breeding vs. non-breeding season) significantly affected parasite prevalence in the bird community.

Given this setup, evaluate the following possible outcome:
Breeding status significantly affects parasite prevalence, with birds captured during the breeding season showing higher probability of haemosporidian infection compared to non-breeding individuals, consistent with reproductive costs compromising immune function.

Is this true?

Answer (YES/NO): NO